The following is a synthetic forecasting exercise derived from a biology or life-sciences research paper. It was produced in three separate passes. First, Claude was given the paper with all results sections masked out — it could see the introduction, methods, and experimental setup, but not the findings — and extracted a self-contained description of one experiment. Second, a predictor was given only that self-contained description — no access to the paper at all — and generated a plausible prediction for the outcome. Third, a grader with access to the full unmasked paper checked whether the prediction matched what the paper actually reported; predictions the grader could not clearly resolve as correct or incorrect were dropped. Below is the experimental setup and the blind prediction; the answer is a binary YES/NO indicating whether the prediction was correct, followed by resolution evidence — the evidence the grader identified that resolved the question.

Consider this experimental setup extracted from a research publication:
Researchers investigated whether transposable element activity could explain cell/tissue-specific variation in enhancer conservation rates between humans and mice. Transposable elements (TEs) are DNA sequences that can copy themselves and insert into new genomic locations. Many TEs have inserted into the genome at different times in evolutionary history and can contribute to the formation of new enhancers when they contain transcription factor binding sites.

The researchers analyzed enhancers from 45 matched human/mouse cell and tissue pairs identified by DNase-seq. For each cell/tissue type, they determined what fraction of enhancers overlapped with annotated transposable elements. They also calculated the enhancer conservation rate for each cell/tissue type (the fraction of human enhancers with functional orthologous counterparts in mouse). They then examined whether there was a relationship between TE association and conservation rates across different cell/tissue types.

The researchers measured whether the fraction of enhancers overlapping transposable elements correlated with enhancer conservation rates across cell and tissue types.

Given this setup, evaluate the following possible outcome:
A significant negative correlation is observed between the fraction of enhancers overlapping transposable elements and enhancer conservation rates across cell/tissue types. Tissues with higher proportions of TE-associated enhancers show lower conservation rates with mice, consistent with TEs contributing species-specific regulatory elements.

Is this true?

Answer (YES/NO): YES